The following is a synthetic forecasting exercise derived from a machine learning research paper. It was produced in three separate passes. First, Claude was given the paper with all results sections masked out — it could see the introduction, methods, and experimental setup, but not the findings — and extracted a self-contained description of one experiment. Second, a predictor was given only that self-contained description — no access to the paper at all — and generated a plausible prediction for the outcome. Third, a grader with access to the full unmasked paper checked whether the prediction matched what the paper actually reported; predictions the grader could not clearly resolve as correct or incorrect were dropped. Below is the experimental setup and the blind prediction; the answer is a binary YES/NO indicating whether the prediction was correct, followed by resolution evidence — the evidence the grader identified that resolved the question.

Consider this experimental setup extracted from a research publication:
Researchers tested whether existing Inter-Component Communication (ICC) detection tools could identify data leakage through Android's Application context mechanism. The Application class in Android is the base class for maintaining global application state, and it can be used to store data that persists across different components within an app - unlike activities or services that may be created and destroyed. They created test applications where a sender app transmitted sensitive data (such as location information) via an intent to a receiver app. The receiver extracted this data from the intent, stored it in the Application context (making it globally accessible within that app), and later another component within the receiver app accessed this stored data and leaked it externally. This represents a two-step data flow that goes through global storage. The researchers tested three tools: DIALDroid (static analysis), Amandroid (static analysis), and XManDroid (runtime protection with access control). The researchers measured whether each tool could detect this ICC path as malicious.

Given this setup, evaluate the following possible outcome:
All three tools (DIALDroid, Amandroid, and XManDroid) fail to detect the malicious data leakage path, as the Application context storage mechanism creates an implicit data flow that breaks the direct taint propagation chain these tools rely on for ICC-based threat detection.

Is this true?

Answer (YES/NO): NO